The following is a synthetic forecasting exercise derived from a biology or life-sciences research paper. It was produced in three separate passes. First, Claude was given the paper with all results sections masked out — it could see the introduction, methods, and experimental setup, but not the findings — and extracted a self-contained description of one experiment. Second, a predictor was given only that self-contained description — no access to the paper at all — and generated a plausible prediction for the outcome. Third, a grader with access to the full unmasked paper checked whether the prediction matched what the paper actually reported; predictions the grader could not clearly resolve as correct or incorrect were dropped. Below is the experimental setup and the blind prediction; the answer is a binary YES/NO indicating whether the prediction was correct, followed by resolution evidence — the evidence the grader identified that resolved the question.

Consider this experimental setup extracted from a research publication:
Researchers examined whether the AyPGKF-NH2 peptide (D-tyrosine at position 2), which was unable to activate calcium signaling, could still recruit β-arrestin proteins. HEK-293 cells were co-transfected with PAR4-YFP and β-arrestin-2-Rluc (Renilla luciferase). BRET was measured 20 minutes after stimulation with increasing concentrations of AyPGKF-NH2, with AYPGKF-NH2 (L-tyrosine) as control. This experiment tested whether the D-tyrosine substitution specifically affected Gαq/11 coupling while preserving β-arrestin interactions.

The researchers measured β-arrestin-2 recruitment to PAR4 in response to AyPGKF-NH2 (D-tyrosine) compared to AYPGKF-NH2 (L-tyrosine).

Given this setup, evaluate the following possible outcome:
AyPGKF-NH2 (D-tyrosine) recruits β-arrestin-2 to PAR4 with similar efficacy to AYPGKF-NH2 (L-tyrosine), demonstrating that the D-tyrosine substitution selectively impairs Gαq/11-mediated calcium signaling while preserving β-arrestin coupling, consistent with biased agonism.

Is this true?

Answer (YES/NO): NO